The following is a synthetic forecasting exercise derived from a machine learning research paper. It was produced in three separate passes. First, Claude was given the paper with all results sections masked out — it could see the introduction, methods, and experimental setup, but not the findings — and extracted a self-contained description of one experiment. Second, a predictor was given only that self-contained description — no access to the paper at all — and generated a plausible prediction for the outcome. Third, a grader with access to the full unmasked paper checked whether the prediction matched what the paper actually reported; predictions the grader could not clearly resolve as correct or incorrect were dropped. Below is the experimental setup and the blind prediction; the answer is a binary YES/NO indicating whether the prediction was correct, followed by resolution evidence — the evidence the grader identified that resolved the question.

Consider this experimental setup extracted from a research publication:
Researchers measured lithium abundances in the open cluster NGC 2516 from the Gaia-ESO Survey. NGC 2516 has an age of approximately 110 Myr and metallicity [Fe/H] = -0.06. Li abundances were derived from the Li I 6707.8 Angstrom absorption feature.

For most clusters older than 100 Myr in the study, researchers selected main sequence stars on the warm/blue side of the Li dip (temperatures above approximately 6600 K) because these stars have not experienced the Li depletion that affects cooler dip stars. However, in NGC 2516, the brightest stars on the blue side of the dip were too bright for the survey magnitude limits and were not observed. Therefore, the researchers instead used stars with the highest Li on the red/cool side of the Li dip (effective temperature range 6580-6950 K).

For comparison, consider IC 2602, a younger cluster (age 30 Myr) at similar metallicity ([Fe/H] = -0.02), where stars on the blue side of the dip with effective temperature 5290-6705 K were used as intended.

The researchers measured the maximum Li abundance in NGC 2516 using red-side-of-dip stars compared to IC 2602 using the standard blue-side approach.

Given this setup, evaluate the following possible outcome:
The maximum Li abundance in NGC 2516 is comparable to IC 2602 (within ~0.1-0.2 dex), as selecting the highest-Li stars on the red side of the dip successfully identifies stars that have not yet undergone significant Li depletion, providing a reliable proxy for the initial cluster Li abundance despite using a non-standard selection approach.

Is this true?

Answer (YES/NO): NO